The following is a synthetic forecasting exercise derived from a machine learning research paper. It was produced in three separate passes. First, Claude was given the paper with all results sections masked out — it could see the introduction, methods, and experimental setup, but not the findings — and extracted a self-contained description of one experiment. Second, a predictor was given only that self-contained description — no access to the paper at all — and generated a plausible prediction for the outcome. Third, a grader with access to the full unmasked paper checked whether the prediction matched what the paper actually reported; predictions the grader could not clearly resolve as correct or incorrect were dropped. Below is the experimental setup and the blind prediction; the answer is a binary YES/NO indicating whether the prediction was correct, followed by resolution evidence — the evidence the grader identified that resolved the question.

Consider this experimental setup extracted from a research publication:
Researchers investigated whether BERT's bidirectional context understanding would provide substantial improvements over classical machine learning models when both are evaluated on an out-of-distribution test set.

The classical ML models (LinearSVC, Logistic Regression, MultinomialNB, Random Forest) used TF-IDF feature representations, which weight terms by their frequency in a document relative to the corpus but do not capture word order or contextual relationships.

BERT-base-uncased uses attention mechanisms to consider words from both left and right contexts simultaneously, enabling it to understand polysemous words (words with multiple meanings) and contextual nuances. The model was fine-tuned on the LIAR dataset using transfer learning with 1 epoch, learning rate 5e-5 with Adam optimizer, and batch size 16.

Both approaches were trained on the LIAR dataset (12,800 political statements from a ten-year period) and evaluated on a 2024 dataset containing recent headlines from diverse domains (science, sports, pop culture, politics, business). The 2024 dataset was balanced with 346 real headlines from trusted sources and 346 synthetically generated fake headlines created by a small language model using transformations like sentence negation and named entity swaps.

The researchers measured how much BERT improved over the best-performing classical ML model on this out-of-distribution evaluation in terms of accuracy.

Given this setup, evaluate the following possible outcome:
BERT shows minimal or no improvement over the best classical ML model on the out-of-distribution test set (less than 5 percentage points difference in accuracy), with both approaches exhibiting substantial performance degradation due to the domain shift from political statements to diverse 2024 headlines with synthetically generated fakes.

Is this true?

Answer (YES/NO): YES